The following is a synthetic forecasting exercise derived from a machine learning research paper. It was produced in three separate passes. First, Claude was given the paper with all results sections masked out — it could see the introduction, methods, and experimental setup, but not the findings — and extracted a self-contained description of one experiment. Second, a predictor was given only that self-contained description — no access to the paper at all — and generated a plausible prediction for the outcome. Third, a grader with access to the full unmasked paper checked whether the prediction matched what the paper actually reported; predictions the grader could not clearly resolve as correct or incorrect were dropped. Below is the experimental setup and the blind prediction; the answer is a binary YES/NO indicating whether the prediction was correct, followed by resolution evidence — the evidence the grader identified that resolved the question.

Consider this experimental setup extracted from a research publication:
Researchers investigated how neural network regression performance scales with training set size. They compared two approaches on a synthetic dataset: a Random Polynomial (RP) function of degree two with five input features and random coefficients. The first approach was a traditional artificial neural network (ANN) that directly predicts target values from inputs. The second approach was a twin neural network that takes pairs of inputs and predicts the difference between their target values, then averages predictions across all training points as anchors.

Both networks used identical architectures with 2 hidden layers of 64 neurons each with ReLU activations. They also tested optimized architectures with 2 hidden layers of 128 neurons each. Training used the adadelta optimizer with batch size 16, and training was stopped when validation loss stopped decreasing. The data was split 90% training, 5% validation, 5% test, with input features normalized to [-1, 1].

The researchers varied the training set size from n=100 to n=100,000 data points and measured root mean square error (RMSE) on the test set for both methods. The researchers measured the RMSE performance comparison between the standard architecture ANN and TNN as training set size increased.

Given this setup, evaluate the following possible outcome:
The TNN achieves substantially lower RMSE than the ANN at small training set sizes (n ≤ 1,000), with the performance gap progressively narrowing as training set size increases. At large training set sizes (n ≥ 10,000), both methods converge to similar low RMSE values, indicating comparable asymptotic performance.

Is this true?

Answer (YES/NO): NO